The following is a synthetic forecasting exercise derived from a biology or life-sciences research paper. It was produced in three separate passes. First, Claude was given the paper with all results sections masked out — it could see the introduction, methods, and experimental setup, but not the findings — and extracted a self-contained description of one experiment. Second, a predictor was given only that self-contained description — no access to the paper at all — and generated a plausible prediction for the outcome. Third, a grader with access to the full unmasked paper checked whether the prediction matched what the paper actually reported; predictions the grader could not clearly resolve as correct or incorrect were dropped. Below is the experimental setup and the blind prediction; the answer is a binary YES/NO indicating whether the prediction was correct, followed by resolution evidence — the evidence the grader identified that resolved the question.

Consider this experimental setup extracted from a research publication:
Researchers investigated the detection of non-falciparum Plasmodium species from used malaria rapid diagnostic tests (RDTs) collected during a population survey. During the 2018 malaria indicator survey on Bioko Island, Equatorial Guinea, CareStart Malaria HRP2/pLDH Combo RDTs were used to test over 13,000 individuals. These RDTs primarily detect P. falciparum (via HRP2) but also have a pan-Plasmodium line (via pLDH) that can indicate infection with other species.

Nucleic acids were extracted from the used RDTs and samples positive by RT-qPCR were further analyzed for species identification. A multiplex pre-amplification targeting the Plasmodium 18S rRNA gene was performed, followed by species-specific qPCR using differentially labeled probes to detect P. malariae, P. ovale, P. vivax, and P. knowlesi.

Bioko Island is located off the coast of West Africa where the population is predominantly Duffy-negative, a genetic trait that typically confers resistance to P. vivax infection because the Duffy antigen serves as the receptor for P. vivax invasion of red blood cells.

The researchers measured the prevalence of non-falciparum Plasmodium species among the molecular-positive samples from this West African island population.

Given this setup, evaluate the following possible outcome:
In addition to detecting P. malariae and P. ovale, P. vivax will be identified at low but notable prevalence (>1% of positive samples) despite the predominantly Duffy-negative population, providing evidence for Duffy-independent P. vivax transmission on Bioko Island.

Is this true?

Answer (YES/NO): NO